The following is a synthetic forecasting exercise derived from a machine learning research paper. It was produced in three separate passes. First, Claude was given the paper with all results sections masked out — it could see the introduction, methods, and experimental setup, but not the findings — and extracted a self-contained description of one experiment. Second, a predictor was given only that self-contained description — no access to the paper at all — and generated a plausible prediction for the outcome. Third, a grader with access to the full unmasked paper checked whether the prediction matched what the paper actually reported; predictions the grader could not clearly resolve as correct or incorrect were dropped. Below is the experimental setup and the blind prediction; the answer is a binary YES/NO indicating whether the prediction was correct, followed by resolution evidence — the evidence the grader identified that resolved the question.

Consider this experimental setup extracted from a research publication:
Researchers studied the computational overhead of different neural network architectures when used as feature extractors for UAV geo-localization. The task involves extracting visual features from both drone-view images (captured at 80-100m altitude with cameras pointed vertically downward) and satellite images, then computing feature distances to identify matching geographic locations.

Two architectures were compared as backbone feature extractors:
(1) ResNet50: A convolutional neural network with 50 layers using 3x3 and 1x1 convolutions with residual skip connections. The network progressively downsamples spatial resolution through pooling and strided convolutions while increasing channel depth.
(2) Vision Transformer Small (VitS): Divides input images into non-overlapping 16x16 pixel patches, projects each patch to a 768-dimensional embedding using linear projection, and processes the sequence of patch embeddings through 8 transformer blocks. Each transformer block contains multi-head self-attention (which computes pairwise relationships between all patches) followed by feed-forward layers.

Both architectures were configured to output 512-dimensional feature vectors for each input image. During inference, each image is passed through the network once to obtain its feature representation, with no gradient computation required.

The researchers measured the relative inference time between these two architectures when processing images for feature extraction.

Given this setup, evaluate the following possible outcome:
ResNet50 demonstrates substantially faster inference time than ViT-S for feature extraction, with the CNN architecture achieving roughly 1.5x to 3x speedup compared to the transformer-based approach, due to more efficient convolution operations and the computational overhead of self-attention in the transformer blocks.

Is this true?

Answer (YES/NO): NO